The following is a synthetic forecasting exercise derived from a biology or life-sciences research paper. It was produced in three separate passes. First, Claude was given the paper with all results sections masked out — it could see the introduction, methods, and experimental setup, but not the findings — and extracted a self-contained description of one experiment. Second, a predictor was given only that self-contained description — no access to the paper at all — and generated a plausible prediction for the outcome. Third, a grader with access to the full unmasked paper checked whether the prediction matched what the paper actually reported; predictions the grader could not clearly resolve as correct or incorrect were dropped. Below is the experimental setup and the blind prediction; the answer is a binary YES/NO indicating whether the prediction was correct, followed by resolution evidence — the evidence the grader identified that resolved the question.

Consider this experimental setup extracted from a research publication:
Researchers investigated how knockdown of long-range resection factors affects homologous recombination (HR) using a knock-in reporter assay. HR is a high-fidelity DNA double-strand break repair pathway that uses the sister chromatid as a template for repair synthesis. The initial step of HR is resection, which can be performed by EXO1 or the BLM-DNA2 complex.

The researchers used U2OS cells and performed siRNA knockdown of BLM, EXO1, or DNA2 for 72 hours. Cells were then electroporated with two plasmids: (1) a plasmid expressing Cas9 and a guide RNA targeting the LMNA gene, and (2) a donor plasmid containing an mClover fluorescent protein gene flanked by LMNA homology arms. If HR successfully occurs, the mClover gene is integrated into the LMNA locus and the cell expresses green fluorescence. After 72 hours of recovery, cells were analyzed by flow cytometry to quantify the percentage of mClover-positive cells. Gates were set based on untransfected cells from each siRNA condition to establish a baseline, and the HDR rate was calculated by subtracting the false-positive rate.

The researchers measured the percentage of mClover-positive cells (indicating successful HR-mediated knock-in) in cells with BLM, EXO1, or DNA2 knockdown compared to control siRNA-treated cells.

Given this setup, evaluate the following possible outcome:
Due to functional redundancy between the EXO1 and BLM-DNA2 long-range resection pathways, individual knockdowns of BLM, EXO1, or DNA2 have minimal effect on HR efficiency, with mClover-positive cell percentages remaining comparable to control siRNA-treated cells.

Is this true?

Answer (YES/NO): NO